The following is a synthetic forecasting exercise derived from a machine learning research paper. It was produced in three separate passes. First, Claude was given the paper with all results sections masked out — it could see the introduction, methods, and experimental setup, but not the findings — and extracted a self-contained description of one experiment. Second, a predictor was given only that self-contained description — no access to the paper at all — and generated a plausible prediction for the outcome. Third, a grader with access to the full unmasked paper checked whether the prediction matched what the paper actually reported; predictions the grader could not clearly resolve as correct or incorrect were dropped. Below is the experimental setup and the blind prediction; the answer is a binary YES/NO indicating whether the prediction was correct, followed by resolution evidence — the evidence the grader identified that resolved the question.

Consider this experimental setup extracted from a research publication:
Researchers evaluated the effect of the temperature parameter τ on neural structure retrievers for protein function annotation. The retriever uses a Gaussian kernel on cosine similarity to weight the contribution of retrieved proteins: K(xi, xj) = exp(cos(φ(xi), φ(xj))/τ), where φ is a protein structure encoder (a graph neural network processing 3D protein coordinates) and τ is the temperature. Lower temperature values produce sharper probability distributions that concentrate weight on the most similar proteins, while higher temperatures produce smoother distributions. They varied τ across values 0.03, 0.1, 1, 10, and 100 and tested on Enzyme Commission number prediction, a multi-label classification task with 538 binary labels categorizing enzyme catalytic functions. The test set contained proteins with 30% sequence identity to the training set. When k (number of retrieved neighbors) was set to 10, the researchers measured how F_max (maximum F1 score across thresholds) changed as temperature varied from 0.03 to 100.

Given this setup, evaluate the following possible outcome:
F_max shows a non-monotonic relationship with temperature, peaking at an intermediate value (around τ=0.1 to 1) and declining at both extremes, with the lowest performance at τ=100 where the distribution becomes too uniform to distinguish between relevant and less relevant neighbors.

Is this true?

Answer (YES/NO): NO